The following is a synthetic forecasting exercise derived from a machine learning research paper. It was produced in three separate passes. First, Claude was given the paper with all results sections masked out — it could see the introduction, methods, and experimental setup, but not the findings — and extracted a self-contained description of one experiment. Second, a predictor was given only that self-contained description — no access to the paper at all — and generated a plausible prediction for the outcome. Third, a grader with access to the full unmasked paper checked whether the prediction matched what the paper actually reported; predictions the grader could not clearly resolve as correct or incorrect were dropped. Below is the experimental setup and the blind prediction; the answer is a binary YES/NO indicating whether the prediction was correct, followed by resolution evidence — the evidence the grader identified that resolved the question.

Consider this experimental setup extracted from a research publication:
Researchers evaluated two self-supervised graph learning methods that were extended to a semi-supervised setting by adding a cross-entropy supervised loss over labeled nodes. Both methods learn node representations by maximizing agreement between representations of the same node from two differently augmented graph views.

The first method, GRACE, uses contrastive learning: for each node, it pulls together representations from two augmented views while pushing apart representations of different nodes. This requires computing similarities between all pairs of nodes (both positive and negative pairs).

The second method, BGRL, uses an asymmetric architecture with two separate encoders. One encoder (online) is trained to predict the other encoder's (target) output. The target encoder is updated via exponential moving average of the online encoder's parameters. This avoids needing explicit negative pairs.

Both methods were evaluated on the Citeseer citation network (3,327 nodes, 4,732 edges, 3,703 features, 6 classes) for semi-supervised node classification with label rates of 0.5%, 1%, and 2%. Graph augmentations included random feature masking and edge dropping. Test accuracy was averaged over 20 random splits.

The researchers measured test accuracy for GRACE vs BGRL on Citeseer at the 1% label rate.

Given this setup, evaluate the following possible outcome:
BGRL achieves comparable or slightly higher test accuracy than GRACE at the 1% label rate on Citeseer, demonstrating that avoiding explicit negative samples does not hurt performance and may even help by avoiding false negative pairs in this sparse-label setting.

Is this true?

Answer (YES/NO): NO